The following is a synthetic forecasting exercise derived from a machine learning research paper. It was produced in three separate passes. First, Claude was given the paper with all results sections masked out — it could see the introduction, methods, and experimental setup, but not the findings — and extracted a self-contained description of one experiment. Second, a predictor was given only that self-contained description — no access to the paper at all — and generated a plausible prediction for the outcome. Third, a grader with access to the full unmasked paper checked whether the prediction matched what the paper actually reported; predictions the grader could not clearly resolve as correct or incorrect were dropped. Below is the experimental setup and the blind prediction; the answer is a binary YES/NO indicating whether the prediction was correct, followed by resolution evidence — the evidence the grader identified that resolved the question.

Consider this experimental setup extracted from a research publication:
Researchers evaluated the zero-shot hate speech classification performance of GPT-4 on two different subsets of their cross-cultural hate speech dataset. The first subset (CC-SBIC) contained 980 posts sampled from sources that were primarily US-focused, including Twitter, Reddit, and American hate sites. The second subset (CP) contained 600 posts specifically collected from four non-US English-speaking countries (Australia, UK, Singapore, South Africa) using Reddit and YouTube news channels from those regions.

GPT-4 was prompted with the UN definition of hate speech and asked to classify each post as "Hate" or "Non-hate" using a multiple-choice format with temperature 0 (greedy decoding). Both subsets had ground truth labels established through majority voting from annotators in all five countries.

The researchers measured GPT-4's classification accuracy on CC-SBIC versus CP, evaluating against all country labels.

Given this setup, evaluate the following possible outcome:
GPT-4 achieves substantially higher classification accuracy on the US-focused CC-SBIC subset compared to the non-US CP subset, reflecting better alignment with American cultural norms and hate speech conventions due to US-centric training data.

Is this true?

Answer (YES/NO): YES